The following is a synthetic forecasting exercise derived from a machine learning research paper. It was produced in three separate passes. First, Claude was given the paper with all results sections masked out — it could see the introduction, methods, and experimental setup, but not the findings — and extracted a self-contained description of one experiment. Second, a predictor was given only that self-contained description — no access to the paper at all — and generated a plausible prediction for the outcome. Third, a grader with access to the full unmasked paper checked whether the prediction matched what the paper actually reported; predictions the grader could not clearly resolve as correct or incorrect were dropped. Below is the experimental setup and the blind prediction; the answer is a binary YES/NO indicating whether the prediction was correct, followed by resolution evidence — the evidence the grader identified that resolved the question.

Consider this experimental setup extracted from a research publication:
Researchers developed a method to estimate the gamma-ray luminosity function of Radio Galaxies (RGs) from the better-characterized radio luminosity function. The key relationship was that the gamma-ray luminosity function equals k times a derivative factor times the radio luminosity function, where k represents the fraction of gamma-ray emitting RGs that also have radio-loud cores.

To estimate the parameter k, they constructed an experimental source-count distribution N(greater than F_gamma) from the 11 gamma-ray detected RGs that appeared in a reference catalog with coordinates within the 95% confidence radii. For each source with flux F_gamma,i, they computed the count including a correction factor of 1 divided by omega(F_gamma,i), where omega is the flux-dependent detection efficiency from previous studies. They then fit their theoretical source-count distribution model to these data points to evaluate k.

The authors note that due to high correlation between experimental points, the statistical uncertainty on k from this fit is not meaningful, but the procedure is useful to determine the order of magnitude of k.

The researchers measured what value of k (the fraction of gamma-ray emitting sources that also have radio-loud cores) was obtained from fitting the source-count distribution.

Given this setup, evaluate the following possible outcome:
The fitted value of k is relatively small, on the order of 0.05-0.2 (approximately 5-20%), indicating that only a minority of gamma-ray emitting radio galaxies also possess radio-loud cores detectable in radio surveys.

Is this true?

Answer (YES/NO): NO